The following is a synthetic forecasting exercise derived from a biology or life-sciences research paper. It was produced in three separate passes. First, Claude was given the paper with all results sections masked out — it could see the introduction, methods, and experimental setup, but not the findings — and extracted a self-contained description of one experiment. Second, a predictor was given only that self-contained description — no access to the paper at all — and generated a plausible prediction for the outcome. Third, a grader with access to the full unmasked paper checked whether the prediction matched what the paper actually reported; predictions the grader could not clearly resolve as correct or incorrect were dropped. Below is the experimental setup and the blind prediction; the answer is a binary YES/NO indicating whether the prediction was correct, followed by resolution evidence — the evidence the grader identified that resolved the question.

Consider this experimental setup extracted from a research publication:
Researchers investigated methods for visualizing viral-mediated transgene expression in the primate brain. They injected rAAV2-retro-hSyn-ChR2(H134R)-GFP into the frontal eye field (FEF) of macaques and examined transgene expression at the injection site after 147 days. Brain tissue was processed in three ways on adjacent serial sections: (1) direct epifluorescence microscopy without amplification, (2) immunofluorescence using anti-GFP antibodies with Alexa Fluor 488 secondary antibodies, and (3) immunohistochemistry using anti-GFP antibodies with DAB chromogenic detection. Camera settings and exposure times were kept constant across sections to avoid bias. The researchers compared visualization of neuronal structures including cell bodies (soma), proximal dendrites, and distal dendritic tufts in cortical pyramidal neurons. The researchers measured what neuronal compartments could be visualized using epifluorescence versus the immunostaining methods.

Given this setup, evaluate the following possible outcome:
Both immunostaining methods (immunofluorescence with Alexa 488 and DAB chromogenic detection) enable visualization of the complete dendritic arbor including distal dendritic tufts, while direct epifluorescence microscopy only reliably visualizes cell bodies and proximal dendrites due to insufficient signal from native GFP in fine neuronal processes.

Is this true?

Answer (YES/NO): YES